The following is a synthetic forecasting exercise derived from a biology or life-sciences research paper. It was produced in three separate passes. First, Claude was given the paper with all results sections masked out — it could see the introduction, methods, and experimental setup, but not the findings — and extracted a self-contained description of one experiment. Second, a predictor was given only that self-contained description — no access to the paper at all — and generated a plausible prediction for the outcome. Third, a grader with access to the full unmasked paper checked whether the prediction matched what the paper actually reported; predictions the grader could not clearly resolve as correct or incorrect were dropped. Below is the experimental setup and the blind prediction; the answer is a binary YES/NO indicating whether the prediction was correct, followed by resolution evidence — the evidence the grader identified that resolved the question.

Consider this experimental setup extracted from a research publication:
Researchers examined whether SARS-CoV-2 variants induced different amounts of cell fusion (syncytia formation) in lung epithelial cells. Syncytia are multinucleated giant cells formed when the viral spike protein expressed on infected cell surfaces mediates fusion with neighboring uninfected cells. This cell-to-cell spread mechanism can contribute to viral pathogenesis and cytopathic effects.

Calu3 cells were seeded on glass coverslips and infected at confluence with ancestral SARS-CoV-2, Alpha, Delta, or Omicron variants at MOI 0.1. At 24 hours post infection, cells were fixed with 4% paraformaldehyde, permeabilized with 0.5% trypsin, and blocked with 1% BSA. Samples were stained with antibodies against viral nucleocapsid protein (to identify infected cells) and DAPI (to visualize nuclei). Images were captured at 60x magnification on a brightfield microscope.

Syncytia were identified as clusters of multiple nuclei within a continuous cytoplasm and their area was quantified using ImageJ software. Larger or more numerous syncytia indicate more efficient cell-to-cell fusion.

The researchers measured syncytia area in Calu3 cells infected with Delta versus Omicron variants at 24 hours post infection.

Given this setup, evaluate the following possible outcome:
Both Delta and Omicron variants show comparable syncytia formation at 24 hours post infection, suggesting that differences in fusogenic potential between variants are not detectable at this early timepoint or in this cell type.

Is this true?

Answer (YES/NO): NO